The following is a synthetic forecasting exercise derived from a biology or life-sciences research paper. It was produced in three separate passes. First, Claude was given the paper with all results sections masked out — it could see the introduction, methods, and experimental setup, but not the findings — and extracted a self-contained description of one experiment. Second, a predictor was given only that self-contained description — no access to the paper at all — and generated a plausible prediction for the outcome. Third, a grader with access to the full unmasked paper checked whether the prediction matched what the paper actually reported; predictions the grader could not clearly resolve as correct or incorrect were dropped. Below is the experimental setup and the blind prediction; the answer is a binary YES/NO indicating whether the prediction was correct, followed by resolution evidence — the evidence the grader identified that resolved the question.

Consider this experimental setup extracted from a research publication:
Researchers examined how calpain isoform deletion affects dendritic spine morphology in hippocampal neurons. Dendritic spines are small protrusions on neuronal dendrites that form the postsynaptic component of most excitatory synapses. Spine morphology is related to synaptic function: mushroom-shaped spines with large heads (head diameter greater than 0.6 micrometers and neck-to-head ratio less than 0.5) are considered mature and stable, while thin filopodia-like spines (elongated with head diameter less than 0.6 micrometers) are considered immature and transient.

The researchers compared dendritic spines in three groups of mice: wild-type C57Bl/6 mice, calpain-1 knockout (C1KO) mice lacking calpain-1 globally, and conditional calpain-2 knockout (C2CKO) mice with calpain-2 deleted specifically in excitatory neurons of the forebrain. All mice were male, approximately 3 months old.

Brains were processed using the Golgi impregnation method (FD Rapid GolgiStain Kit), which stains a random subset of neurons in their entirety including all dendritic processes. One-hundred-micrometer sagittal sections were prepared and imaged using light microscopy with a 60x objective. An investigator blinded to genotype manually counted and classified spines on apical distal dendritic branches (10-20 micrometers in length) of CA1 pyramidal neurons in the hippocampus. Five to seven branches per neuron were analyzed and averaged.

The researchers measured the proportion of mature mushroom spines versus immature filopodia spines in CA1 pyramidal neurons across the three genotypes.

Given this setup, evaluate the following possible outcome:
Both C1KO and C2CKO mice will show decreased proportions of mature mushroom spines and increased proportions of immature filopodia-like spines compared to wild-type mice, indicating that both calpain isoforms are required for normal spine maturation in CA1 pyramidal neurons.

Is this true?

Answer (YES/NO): NO